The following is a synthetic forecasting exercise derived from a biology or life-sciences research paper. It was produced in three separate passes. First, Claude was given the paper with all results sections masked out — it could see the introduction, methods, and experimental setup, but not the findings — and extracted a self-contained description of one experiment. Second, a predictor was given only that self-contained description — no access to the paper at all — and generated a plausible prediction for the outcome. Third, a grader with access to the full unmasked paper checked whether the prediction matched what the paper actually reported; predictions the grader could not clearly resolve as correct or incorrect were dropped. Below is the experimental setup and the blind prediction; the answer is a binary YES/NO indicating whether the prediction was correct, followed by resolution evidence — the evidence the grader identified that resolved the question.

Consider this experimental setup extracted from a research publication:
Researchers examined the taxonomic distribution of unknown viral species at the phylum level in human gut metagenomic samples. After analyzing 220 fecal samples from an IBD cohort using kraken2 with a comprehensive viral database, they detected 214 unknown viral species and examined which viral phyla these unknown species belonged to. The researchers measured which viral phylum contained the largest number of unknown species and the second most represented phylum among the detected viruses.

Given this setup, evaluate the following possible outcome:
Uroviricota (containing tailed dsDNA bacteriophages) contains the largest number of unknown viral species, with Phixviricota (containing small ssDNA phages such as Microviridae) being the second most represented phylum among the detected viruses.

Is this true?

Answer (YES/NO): NO